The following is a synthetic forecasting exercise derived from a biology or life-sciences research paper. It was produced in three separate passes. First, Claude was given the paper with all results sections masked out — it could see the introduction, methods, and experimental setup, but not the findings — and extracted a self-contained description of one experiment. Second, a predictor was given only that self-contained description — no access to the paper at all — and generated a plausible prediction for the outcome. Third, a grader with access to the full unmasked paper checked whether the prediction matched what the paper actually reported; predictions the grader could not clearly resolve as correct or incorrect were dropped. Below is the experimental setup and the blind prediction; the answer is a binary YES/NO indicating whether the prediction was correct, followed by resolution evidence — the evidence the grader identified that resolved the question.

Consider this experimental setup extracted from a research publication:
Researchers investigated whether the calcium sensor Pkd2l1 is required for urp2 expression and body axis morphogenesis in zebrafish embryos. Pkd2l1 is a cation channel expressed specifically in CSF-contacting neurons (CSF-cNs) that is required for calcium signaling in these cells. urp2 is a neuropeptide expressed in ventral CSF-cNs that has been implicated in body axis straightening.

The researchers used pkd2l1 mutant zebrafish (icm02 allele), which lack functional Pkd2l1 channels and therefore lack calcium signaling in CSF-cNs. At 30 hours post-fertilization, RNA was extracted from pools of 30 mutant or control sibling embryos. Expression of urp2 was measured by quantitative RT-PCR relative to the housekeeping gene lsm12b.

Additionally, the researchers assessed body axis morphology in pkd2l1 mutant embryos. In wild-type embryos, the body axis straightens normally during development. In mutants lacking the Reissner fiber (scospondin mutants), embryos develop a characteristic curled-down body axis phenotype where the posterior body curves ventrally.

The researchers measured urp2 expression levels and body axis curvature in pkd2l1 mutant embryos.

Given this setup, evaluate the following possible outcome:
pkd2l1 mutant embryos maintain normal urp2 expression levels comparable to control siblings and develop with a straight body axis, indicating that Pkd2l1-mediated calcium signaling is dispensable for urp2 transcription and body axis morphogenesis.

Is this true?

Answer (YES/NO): YES